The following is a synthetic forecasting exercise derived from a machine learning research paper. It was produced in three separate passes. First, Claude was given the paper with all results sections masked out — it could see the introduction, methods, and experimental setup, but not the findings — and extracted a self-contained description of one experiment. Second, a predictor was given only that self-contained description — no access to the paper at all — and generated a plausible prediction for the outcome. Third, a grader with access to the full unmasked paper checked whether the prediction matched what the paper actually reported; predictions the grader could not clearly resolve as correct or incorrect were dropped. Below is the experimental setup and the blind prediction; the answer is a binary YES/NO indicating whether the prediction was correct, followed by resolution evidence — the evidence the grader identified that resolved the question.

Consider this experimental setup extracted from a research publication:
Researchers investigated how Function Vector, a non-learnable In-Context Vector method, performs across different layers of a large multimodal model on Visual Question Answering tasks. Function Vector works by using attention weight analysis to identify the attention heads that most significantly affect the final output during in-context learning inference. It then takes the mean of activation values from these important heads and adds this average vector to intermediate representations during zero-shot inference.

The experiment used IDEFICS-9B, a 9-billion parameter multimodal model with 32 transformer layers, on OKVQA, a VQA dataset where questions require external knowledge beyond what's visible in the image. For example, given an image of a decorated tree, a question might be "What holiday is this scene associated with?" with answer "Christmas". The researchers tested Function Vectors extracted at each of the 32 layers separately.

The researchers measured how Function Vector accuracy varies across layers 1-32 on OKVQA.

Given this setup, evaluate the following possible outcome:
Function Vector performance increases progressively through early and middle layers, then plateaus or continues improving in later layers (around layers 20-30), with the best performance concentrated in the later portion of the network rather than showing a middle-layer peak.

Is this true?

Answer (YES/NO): NO